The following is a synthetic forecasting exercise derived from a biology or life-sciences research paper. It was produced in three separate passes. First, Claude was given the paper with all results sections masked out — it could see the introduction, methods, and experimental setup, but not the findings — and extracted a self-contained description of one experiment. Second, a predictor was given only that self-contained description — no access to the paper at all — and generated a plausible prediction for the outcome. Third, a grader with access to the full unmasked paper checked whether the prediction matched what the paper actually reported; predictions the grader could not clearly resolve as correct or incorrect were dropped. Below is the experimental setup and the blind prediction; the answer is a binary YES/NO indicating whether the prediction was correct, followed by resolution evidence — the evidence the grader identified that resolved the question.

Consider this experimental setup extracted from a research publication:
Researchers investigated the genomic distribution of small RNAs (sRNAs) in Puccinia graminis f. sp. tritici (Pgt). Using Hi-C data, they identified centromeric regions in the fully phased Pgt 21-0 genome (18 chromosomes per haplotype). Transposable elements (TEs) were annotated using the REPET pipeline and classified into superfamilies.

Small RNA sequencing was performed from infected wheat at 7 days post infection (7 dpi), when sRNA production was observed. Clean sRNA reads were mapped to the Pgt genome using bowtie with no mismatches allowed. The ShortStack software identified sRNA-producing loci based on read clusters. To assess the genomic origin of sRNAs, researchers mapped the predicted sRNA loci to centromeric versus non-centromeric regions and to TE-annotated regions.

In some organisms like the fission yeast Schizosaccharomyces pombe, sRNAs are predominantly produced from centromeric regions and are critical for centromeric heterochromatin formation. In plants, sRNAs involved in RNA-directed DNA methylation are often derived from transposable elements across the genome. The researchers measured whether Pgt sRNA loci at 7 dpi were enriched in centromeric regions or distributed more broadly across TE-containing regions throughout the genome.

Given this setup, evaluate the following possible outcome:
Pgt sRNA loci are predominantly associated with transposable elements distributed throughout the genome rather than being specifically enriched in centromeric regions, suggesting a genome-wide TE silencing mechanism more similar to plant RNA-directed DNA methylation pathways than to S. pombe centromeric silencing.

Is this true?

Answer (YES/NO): NO